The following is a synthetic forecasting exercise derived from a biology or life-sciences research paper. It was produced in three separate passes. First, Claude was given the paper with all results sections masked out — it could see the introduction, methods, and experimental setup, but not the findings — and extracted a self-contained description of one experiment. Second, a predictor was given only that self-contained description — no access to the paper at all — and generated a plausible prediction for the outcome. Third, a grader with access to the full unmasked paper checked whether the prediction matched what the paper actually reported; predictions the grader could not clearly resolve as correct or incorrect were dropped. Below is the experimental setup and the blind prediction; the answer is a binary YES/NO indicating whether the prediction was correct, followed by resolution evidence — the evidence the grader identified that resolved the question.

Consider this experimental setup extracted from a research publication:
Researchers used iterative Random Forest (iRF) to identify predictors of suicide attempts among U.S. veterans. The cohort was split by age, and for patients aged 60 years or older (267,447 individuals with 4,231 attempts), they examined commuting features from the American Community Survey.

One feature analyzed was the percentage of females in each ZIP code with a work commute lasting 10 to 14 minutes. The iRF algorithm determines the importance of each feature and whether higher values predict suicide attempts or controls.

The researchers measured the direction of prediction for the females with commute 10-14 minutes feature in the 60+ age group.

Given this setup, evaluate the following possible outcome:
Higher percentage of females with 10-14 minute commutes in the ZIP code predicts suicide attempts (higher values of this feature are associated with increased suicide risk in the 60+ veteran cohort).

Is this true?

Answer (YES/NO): YES